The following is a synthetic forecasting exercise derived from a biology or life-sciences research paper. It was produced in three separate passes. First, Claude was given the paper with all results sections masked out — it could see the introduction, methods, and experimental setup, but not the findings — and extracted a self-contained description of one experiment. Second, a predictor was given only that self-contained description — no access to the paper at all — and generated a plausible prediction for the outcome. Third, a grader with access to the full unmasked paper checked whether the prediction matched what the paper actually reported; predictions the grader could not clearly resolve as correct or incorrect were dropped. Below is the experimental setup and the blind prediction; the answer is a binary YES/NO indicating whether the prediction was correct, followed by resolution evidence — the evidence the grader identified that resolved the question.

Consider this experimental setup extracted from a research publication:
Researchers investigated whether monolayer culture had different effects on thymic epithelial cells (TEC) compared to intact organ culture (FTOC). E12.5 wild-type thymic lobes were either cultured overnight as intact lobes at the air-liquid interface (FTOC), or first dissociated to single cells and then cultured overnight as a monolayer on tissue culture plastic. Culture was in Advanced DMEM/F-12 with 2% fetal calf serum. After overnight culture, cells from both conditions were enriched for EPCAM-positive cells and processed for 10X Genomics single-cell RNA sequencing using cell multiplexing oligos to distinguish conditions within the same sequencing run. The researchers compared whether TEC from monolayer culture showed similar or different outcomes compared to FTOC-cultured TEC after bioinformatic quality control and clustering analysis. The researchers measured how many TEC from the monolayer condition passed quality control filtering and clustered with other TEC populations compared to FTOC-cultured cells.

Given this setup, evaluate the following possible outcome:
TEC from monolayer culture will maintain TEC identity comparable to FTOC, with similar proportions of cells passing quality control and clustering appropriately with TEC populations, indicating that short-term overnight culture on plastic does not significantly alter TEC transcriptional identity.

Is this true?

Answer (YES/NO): NO